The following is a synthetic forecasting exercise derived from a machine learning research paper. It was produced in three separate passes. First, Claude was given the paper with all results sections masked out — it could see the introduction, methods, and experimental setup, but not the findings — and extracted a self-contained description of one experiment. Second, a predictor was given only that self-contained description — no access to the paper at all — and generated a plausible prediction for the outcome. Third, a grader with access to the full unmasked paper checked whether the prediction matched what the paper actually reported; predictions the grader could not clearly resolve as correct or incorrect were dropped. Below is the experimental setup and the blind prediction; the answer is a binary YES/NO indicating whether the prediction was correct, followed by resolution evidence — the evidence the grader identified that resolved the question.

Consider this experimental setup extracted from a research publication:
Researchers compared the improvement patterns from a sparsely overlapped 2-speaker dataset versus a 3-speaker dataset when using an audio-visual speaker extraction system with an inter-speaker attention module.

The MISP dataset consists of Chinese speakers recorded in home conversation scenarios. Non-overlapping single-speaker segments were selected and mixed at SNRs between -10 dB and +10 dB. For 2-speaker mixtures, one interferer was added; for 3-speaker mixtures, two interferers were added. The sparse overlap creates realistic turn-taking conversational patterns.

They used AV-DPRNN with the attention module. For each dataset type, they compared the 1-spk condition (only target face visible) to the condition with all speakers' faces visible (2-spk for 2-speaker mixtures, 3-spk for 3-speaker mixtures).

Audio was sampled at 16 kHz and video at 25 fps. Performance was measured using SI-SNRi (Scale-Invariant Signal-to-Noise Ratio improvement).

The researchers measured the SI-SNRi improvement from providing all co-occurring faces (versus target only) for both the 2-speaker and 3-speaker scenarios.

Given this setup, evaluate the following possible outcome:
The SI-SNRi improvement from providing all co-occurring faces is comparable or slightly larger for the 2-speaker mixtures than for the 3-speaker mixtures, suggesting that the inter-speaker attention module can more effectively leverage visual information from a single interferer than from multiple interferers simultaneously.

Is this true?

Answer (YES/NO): NO